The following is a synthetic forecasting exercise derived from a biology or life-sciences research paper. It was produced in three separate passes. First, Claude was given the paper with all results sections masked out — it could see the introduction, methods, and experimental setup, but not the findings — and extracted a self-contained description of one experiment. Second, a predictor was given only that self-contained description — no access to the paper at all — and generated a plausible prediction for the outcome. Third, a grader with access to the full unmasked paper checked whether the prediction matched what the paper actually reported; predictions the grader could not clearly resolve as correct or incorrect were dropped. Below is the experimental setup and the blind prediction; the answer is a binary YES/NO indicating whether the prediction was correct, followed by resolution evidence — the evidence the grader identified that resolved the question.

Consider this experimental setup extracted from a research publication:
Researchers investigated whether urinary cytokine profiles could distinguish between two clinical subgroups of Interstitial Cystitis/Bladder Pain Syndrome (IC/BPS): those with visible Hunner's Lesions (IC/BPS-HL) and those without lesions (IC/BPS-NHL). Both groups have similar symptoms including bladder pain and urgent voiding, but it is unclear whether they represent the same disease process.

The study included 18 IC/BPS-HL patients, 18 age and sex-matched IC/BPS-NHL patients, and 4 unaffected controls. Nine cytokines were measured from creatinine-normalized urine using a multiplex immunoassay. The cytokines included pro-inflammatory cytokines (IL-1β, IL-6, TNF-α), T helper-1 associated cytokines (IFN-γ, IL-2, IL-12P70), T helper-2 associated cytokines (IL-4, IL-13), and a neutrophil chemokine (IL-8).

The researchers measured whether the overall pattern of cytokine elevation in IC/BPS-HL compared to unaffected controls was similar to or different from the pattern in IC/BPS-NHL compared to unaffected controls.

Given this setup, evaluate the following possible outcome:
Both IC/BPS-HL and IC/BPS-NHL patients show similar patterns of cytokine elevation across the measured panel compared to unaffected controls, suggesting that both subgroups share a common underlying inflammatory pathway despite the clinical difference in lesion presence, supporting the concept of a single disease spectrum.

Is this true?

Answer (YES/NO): NO